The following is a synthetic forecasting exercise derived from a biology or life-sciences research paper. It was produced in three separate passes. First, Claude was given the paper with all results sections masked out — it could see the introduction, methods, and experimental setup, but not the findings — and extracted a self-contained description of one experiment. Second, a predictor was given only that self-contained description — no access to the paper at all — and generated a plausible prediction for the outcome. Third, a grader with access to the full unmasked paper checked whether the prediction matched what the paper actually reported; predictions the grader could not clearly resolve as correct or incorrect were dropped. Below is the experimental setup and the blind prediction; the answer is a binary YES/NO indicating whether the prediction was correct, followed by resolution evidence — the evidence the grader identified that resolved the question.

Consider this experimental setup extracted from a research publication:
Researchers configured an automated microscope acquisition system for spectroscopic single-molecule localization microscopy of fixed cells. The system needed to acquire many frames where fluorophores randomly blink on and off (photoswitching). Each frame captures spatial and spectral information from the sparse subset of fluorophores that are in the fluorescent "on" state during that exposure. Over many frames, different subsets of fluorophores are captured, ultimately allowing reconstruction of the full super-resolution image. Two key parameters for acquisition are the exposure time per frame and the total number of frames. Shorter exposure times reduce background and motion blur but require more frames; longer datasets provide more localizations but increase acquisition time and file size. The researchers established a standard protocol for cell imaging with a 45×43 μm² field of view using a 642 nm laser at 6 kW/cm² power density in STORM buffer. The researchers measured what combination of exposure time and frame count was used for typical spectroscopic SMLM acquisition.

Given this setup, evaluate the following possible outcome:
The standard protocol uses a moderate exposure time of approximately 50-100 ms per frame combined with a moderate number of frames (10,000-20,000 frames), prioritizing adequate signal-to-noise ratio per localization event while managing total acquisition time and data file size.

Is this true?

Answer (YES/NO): NO